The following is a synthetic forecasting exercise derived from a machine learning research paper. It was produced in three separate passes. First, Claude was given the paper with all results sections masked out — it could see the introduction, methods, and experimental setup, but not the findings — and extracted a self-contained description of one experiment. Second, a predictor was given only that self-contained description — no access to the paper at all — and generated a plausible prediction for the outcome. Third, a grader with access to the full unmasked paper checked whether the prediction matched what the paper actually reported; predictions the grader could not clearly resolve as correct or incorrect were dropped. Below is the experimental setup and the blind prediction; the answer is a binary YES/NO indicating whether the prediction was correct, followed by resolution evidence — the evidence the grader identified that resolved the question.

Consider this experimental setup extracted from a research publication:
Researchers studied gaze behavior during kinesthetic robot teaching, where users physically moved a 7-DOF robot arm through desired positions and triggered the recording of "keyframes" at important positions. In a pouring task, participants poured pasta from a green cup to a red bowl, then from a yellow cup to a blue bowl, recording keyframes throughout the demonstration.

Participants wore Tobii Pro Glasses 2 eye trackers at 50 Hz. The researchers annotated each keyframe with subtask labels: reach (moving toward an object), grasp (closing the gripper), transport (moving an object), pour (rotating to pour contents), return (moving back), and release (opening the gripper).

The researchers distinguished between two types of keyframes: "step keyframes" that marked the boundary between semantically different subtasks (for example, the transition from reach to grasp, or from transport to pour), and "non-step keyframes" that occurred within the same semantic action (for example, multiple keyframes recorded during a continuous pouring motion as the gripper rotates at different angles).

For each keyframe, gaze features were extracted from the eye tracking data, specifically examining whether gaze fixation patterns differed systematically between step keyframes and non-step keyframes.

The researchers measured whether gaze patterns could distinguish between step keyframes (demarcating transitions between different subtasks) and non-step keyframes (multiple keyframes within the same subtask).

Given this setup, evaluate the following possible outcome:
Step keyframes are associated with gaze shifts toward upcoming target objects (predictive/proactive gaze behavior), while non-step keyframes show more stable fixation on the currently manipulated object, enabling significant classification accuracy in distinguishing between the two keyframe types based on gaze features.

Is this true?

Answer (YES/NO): NO